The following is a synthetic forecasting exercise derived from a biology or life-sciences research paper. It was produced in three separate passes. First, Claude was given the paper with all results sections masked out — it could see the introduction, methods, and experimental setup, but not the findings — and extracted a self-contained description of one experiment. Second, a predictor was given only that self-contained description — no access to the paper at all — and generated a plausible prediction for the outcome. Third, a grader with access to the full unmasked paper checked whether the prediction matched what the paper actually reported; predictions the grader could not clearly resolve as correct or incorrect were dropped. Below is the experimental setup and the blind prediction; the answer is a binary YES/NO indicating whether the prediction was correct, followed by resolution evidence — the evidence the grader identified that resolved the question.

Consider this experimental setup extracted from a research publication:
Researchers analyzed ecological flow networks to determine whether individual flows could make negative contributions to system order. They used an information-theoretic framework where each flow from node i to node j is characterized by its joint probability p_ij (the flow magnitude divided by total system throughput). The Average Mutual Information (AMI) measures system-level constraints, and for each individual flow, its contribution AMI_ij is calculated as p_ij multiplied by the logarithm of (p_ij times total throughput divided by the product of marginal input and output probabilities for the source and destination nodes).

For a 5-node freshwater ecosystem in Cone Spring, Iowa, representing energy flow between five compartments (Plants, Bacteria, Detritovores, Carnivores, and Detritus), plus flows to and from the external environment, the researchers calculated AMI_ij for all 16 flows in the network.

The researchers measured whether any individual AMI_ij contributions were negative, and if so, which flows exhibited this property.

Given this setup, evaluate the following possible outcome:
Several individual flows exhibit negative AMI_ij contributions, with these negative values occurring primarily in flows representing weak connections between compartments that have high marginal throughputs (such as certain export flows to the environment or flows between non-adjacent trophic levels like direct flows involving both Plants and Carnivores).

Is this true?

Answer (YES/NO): NO